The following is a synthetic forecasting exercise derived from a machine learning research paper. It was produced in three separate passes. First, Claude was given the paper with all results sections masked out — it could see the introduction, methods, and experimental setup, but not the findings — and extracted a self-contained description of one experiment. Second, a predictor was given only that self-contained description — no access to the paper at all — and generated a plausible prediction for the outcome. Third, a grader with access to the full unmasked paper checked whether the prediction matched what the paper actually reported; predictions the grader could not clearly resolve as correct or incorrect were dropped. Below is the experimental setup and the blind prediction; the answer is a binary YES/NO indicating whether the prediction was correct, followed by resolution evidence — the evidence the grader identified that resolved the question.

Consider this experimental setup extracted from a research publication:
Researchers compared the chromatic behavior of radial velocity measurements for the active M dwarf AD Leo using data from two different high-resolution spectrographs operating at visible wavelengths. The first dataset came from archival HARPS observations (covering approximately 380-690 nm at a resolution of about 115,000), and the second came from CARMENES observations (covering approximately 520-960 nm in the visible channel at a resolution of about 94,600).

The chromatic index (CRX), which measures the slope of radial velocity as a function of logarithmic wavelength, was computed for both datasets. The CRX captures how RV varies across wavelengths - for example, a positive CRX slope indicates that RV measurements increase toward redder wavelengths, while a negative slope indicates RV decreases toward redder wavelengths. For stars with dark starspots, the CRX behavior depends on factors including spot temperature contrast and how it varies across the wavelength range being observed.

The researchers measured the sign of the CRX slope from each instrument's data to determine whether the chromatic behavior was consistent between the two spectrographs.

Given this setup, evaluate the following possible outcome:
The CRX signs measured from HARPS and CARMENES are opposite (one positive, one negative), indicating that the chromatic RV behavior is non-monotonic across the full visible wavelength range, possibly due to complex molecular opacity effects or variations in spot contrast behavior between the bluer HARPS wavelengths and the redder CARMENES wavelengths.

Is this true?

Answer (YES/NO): YES